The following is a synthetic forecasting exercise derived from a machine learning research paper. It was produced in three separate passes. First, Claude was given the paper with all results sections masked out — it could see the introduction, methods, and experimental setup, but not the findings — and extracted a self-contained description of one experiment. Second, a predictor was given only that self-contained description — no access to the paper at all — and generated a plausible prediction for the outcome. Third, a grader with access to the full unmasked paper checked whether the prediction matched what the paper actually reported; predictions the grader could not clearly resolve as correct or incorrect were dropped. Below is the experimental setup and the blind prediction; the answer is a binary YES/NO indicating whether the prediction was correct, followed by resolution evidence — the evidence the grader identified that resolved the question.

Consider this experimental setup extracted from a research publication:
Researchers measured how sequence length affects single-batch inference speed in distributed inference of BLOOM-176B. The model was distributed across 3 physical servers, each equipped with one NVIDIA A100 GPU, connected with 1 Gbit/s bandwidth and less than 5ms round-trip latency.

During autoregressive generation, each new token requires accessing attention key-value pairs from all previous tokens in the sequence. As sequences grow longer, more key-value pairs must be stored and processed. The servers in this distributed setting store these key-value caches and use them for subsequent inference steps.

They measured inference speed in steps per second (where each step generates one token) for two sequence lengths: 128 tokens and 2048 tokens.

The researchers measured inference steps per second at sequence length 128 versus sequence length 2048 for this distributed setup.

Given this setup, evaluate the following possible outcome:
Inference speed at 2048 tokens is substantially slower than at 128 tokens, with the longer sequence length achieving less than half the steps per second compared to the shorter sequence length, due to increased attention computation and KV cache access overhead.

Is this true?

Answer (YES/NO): NO